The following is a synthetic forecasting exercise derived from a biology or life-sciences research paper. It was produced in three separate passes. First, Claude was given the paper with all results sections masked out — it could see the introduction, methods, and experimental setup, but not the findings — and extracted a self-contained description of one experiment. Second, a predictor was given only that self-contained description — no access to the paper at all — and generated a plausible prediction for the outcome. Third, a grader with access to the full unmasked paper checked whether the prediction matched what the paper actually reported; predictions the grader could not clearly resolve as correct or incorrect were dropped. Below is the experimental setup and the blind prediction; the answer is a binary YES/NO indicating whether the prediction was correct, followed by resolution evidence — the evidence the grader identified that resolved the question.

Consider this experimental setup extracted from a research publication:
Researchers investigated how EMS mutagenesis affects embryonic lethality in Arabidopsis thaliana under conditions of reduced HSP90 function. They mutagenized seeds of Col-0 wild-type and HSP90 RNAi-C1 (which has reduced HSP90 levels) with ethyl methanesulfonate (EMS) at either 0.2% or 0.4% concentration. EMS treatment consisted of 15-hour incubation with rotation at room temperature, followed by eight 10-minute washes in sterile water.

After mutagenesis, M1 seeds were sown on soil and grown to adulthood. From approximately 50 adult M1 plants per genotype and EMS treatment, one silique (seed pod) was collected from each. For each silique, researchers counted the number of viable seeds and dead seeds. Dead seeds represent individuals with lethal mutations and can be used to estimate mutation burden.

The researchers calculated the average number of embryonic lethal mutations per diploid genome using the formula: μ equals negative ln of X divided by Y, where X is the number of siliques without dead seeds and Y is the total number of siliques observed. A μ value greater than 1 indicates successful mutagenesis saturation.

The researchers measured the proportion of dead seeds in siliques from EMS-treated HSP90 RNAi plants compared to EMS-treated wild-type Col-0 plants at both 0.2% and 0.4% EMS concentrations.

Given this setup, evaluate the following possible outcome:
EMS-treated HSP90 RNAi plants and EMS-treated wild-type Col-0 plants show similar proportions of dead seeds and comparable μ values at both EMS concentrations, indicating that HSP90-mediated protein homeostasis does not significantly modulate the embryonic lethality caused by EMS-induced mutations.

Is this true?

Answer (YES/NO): NO